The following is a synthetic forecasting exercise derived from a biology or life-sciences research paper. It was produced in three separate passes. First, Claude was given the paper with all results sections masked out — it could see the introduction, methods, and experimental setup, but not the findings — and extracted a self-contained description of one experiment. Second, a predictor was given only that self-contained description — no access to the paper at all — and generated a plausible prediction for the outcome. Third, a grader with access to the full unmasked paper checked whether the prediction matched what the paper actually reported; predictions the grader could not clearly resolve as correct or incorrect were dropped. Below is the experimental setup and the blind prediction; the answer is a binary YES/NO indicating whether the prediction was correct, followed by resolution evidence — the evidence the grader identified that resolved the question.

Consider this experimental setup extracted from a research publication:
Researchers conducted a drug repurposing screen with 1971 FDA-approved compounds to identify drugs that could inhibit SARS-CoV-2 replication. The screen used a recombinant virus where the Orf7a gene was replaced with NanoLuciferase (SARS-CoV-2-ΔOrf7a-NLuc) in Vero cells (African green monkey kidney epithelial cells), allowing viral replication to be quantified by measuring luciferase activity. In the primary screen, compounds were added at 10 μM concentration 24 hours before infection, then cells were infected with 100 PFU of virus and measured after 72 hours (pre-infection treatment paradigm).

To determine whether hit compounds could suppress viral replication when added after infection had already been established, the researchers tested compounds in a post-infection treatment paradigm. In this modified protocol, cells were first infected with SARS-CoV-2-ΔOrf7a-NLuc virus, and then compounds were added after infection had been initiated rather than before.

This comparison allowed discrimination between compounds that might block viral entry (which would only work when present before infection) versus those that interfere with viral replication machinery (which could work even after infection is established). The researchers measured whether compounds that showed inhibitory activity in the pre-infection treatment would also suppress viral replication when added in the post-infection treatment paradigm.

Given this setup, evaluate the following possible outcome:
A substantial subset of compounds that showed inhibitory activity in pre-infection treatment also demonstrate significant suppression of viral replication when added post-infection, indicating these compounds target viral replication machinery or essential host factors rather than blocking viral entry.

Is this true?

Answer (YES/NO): NO